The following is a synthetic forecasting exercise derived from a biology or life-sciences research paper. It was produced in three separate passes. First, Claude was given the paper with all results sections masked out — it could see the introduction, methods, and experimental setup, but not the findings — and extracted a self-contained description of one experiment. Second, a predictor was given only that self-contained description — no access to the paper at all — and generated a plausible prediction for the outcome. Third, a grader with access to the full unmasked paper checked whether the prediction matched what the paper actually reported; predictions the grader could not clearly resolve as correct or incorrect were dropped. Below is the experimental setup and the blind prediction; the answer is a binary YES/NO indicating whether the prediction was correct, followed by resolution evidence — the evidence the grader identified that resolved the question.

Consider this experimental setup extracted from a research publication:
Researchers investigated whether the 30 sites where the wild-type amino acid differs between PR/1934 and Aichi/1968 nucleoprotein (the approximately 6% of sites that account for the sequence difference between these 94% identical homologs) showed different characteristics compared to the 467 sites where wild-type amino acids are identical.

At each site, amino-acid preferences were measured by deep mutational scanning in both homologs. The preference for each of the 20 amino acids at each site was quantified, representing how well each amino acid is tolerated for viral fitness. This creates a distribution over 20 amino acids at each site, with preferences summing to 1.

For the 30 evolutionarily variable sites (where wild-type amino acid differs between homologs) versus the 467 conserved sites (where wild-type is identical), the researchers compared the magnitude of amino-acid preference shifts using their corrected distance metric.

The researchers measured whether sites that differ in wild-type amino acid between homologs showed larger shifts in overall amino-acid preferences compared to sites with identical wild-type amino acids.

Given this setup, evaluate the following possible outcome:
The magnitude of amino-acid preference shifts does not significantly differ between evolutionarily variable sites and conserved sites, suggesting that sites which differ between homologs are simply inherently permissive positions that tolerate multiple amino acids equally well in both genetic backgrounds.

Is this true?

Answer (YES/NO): NO